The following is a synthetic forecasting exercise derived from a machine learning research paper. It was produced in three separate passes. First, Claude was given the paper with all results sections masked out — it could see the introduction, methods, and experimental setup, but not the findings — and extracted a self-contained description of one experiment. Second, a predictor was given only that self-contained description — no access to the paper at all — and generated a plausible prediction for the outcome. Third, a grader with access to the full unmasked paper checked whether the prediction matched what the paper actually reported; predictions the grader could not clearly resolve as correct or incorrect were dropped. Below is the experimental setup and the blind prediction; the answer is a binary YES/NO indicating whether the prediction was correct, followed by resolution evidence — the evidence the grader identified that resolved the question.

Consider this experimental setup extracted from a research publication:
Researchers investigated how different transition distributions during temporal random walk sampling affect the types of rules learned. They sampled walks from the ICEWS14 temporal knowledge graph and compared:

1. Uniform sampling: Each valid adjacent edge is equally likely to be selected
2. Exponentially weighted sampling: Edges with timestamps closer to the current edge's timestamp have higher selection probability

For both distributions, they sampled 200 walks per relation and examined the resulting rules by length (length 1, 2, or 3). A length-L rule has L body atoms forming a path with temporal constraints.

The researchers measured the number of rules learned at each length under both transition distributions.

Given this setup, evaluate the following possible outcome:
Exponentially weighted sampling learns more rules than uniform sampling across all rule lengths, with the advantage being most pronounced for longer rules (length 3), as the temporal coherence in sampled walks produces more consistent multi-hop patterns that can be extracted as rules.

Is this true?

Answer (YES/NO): NO